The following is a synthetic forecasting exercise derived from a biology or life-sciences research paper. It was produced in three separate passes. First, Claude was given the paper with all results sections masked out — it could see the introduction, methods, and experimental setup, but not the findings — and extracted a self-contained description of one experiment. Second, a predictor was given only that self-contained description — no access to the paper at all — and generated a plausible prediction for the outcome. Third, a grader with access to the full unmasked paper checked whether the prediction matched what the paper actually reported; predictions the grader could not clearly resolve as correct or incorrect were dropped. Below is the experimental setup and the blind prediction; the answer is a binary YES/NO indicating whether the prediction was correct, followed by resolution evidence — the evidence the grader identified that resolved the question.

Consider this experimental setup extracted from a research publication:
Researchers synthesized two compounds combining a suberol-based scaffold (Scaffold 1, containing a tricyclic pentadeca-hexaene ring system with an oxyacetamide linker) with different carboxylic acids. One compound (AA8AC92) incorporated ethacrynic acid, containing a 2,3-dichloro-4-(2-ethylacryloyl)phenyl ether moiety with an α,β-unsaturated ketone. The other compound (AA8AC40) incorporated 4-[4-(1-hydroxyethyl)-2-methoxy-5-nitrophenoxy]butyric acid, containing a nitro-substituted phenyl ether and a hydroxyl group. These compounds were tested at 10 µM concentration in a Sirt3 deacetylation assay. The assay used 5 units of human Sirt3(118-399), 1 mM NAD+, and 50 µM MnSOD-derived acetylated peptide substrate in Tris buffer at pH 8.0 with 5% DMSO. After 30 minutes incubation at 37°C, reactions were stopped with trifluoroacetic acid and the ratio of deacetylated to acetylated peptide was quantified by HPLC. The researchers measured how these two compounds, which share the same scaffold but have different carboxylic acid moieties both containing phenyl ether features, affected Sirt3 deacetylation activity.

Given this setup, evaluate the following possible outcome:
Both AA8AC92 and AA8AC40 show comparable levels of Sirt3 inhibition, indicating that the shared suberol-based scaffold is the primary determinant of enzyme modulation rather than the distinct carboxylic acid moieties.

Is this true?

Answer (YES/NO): NO